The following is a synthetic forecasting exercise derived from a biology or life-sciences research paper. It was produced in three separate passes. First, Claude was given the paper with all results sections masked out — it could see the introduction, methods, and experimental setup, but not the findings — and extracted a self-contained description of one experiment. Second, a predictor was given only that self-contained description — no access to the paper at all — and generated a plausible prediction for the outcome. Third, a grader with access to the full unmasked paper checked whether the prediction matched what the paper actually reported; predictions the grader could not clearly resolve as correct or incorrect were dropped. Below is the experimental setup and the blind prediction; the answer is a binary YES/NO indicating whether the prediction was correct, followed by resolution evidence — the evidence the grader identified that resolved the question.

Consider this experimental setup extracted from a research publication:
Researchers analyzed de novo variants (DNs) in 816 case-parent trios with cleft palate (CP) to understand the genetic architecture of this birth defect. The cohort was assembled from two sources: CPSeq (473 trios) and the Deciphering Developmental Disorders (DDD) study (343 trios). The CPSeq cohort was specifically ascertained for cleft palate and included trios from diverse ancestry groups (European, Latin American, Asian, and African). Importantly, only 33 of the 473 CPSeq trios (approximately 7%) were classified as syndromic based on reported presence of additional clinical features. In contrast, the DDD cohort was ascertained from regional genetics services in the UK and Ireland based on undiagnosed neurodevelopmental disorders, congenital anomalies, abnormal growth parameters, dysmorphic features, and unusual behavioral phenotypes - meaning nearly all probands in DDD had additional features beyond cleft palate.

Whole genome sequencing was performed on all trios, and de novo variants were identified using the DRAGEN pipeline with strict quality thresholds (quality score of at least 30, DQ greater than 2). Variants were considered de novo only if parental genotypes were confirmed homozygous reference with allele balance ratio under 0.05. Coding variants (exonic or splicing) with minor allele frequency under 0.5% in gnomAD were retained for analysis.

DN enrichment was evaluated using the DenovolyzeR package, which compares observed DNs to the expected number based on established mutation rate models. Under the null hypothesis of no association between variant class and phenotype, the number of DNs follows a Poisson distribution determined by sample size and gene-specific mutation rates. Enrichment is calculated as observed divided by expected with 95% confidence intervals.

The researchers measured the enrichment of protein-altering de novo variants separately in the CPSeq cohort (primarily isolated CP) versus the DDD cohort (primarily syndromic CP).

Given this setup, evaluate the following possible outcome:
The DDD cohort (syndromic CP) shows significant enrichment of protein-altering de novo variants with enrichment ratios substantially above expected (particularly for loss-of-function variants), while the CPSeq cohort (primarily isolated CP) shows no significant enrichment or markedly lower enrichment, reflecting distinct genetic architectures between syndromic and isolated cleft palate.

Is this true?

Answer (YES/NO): NO